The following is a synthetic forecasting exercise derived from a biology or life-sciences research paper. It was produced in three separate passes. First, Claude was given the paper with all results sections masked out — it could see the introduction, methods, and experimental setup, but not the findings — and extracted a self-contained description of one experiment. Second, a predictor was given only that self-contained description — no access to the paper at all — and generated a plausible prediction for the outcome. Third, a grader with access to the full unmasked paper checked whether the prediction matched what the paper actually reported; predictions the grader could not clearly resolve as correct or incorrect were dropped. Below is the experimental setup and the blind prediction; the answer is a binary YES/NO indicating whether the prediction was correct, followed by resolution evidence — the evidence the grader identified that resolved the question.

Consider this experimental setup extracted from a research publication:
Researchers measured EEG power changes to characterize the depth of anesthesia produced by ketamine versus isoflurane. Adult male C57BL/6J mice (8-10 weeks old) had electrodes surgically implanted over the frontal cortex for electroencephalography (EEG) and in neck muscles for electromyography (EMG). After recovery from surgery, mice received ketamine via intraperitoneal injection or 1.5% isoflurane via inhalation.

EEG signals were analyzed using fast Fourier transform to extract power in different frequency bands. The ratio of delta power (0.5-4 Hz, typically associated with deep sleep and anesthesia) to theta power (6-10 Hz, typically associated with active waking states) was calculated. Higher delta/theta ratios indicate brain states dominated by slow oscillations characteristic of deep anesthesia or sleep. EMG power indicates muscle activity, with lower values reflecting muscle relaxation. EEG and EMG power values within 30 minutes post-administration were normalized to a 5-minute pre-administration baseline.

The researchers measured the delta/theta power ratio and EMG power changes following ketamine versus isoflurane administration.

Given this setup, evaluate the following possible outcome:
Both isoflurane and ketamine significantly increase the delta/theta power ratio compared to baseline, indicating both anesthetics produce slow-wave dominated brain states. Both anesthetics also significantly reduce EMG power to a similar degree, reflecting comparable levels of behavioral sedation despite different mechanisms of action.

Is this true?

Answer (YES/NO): NO